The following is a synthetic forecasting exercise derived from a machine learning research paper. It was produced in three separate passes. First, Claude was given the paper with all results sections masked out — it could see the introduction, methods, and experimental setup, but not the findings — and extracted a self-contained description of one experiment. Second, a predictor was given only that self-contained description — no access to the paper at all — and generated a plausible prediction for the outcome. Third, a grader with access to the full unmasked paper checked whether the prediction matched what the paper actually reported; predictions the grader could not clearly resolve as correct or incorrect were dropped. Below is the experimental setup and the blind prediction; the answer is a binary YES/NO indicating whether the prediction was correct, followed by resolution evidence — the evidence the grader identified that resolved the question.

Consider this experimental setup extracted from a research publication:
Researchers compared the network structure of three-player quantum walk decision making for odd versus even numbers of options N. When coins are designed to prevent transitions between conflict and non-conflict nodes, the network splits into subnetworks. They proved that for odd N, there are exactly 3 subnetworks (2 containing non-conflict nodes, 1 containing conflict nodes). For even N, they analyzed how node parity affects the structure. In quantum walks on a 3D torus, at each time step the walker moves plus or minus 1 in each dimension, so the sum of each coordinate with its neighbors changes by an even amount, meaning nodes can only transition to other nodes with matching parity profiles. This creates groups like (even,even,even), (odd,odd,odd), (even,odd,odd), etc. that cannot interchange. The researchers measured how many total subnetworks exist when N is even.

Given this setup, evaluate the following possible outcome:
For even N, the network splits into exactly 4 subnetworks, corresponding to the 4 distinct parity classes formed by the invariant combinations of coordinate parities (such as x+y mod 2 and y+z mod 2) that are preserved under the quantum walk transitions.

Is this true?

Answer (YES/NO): NO